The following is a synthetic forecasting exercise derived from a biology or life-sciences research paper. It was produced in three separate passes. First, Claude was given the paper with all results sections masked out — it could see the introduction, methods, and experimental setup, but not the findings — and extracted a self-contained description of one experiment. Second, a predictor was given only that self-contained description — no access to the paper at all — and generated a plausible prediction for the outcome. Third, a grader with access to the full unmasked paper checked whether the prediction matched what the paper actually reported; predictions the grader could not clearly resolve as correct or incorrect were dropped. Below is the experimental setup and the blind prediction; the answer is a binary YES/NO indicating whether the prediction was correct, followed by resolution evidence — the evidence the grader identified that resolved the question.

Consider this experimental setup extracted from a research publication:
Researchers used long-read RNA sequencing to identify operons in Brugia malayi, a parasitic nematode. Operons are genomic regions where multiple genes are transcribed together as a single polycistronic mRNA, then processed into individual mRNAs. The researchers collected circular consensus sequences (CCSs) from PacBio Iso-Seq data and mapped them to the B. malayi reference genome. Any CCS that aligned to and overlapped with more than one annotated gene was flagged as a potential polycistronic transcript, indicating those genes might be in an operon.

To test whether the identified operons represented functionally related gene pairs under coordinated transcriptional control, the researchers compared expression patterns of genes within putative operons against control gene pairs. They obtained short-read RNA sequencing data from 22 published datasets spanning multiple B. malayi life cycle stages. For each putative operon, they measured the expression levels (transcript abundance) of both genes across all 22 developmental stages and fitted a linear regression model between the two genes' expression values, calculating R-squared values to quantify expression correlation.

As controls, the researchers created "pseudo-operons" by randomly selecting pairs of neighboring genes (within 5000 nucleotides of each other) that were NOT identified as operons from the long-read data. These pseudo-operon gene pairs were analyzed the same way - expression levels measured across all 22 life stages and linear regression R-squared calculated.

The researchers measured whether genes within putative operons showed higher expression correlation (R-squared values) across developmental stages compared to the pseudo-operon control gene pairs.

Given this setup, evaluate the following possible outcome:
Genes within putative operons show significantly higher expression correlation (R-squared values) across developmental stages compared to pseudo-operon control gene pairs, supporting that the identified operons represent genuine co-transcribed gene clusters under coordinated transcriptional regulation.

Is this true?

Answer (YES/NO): YES